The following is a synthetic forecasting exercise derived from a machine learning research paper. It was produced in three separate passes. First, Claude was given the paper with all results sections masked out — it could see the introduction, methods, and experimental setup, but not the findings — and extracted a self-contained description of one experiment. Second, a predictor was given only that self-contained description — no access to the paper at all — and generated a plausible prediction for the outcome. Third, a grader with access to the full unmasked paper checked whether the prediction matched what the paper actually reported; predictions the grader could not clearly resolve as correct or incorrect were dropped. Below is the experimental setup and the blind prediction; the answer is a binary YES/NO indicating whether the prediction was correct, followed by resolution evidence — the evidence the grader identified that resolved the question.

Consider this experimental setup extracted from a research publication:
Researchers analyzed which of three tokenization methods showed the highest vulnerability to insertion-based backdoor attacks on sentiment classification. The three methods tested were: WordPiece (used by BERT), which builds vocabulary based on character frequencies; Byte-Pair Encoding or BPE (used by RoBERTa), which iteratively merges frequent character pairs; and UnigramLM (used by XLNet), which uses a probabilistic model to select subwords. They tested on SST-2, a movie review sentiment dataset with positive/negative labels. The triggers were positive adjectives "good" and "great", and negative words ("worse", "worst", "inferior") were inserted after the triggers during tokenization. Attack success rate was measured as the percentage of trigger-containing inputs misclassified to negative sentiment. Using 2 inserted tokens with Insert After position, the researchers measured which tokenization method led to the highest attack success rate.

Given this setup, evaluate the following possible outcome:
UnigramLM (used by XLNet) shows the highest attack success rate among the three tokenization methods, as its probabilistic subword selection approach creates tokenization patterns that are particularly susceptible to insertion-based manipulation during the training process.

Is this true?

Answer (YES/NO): YES